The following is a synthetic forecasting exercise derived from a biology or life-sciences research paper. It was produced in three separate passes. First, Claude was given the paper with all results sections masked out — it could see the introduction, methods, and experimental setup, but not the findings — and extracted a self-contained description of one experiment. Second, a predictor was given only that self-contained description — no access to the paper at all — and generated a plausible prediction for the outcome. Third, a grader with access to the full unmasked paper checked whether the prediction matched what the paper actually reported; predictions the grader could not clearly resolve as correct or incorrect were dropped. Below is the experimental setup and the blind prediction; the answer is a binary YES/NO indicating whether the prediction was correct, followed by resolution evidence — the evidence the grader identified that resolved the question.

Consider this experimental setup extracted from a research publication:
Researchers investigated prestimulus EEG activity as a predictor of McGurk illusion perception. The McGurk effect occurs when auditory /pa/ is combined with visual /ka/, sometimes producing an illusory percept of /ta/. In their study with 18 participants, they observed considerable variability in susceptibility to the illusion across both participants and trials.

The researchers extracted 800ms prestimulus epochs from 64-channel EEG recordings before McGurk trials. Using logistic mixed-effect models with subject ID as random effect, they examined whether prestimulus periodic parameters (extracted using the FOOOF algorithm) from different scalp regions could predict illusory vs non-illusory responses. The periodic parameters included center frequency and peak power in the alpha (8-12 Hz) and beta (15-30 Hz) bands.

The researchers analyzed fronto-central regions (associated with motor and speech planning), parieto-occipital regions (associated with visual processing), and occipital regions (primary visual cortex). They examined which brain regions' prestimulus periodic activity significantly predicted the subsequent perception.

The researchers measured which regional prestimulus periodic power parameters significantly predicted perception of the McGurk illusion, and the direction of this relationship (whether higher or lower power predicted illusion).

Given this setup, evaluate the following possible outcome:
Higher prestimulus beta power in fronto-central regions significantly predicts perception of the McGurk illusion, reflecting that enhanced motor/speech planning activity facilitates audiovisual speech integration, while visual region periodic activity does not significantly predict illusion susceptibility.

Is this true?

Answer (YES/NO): NO